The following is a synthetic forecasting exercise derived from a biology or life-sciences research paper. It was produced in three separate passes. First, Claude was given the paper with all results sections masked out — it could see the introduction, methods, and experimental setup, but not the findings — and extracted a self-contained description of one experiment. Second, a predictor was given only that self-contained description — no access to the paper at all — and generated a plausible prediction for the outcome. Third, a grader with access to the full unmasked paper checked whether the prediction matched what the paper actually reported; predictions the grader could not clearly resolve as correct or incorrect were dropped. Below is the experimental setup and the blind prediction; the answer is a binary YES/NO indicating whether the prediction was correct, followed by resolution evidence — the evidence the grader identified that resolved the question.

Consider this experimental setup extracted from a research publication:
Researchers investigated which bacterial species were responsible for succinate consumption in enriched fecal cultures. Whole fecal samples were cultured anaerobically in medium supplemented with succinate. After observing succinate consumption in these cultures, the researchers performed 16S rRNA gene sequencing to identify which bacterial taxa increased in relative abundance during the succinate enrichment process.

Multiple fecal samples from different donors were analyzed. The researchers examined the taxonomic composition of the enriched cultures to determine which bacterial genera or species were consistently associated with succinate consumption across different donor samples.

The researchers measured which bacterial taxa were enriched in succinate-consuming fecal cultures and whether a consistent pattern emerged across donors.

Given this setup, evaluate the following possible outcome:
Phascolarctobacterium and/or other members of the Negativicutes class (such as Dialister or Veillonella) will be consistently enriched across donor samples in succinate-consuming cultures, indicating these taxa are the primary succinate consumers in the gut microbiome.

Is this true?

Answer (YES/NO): YES